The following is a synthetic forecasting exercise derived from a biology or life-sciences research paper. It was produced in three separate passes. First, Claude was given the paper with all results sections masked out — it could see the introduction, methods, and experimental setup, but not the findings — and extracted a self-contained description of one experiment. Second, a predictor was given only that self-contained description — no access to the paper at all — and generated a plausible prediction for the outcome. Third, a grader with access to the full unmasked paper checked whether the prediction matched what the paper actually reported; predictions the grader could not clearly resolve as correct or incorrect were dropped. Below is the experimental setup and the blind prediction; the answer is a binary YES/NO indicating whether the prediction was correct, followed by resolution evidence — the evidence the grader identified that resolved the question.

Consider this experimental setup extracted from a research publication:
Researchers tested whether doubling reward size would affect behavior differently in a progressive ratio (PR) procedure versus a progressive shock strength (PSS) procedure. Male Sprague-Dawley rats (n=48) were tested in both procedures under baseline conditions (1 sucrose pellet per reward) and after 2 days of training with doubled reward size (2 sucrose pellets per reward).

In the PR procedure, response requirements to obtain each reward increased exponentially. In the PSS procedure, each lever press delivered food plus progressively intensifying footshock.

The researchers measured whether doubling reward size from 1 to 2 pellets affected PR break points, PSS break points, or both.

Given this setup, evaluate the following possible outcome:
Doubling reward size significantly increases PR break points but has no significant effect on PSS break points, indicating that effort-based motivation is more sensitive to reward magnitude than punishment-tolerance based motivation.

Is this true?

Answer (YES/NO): YES